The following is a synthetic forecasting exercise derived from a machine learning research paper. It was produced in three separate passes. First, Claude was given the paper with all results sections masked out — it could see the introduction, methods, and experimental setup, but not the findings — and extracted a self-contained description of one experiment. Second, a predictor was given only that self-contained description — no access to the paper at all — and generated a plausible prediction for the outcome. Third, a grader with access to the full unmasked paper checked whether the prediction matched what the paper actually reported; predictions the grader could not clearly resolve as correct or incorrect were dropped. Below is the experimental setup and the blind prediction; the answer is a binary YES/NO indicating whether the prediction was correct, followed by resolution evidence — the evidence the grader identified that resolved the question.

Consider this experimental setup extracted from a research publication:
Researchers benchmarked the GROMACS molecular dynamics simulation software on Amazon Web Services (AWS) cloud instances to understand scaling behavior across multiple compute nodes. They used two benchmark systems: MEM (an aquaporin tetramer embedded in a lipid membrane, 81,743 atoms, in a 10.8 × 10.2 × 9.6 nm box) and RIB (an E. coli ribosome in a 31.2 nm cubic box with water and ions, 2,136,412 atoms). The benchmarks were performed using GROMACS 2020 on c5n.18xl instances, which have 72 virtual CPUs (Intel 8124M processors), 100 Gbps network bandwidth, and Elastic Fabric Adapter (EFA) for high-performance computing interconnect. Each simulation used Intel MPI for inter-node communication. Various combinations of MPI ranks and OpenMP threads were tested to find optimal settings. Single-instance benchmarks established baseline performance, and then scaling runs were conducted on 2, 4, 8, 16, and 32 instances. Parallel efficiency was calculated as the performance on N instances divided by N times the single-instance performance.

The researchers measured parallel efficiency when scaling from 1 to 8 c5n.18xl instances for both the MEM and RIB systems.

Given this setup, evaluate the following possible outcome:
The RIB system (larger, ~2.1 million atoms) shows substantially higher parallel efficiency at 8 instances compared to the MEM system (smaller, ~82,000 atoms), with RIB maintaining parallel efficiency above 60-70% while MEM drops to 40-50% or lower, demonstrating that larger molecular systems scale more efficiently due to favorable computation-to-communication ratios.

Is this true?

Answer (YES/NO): YES